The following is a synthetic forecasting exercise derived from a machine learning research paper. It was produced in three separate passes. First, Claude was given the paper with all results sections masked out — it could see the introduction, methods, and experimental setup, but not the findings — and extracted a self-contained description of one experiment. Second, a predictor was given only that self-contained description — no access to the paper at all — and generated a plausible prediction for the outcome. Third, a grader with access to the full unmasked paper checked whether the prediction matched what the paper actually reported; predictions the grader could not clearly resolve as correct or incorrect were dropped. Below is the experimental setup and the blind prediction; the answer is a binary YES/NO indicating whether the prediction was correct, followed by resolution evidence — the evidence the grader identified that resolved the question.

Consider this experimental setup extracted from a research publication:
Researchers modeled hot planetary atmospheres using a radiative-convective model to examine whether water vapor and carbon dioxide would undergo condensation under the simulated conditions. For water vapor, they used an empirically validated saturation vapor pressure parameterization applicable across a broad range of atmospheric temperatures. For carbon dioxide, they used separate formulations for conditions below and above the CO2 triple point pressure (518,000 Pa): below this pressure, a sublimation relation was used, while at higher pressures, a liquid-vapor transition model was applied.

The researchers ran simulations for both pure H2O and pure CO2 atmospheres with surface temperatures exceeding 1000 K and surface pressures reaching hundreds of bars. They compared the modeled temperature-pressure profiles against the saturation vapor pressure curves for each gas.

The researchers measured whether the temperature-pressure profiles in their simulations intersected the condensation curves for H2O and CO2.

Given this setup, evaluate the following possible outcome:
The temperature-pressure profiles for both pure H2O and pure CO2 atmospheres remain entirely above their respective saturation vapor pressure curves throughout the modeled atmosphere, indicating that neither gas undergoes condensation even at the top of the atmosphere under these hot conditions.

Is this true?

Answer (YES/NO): YES